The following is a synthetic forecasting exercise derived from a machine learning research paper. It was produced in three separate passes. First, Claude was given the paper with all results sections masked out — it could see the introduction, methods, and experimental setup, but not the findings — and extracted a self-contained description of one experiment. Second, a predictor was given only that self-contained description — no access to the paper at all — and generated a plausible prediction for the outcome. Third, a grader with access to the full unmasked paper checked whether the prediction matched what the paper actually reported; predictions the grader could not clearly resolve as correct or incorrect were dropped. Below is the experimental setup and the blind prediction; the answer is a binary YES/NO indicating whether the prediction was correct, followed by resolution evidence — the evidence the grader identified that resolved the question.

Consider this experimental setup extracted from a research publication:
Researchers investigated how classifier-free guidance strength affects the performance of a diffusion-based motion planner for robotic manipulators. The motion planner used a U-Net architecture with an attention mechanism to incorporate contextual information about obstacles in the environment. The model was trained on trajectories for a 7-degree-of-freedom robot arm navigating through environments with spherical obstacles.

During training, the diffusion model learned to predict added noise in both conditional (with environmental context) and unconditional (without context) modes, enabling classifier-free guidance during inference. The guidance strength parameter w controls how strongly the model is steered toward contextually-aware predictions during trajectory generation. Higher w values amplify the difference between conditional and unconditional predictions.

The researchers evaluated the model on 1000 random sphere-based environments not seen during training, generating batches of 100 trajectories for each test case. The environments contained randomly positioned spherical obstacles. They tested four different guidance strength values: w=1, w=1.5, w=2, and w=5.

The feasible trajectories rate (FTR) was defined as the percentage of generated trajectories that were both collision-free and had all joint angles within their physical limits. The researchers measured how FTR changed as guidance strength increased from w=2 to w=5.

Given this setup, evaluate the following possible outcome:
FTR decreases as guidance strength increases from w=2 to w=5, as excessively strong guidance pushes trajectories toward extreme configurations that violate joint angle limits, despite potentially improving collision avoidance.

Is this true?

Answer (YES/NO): YES